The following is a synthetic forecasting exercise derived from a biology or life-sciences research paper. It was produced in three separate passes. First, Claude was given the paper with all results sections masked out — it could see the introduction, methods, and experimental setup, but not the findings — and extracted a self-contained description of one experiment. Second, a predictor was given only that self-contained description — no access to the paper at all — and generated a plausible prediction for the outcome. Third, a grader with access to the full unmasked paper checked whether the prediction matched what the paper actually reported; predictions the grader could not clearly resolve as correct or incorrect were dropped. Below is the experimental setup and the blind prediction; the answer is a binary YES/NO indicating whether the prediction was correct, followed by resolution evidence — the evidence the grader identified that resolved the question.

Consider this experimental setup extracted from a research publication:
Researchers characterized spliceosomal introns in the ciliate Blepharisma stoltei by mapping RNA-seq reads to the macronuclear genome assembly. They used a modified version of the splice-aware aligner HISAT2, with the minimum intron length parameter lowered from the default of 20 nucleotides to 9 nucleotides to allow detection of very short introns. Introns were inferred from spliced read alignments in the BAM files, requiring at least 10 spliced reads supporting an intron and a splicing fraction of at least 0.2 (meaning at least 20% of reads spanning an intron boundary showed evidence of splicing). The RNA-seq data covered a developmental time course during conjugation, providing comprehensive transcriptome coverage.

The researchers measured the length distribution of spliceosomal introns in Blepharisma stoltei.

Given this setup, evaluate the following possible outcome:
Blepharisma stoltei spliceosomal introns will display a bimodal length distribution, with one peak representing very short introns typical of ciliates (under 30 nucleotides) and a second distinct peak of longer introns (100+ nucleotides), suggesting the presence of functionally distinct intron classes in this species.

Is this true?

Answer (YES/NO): NO